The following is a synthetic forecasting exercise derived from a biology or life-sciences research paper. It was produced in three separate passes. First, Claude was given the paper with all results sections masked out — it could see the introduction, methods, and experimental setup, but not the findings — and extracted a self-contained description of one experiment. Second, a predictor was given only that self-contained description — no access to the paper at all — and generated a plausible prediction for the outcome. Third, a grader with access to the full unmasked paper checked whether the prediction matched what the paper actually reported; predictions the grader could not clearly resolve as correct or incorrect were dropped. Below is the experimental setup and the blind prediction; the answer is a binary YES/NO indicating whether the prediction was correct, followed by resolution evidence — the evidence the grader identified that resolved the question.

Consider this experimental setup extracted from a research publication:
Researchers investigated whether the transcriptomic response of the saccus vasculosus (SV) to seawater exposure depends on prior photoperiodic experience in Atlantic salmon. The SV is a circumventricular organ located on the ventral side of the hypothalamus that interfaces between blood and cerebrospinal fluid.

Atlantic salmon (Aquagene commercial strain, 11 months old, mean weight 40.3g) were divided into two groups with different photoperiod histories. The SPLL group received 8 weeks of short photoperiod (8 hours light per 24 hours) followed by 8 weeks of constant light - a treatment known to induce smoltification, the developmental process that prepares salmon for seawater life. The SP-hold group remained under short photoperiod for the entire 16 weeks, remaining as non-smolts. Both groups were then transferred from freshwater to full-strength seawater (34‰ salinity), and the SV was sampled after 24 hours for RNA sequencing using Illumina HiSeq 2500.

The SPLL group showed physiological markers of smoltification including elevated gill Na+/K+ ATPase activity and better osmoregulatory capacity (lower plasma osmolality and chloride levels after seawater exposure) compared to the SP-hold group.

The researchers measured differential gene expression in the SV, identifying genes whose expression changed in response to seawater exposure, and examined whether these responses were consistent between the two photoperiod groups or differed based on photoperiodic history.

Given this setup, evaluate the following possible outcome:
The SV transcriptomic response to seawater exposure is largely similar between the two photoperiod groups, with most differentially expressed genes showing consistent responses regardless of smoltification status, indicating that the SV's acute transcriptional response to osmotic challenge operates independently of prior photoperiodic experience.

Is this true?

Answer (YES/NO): NO